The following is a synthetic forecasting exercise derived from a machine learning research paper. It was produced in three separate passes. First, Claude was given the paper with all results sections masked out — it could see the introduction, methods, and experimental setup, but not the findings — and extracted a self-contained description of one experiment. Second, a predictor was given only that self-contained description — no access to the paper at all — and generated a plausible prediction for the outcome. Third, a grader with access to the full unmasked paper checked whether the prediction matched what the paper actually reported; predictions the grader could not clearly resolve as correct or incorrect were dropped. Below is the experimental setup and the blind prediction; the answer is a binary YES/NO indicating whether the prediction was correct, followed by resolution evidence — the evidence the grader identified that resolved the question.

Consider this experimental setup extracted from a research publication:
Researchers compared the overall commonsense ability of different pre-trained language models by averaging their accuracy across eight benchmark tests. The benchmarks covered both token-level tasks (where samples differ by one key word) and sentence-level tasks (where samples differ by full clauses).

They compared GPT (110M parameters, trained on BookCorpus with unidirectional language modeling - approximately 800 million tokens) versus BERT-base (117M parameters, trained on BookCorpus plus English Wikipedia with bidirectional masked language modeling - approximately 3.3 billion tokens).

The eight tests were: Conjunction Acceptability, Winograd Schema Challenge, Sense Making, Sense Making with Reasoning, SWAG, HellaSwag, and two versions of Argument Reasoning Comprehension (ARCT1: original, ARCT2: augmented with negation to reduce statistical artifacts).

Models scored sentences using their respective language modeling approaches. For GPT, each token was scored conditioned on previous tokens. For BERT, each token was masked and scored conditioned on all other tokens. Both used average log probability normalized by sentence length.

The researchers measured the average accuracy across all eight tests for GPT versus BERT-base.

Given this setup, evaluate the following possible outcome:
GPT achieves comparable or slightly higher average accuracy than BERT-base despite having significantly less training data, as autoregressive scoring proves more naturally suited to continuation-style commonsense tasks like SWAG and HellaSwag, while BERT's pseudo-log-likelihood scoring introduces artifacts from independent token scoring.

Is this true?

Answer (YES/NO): NO